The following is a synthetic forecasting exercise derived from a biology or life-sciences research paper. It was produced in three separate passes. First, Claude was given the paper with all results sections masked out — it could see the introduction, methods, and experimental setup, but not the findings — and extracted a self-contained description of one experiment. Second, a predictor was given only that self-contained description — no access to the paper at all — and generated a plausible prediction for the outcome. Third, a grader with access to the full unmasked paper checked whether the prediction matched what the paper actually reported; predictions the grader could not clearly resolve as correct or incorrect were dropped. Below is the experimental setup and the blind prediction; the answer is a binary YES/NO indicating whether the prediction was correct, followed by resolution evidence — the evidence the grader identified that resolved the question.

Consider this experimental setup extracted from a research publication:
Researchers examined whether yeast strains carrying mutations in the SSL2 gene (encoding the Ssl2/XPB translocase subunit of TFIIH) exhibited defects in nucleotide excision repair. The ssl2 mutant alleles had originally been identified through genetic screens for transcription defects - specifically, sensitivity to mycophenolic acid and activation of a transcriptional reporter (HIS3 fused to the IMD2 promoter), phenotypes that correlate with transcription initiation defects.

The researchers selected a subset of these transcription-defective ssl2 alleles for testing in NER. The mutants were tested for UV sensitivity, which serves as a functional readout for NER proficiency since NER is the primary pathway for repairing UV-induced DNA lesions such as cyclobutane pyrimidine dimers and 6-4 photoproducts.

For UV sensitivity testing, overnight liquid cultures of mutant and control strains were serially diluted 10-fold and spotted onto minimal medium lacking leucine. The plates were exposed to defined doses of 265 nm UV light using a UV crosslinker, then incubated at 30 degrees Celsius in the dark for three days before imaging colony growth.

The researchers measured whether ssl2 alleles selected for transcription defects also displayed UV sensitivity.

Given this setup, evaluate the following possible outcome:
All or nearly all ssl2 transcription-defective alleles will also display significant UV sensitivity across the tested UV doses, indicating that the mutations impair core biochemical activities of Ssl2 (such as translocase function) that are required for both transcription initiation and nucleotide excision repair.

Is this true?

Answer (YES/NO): NO